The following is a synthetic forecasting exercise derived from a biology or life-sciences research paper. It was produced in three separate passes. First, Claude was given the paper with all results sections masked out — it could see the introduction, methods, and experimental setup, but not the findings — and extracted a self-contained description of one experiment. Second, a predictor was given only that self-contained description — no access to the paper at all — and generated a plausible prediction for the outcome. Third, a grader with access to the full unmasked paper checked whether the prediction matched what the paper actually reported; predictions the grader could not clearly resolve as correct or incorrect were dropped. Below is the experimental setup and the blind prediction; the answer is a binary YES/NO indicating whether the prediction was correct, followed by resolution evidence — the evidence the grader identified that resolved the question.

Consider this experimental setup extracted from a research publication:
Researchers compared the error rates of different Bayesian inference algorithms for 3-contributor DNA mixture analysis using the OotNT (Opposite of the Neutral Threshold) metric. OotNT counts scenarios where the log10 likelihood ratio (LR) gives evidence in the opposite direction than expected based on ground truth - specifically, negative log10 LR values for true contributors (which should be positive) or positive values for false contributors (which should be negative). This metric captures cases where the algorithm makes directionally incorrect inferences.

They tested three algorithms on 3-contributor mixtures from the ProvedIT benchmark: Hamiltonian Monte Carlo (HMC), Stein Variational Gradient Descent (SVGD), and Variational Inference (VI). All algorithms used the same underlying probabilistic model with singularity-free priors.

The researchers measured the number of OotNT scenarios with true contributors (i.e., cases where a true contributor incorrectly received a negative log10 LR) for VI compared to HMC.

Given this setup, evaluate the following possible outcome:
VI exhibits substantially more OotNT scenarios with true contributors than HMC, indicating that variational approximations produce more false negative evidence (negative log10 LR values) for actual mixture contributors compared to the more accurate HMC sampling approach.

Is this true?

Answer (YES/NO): NO